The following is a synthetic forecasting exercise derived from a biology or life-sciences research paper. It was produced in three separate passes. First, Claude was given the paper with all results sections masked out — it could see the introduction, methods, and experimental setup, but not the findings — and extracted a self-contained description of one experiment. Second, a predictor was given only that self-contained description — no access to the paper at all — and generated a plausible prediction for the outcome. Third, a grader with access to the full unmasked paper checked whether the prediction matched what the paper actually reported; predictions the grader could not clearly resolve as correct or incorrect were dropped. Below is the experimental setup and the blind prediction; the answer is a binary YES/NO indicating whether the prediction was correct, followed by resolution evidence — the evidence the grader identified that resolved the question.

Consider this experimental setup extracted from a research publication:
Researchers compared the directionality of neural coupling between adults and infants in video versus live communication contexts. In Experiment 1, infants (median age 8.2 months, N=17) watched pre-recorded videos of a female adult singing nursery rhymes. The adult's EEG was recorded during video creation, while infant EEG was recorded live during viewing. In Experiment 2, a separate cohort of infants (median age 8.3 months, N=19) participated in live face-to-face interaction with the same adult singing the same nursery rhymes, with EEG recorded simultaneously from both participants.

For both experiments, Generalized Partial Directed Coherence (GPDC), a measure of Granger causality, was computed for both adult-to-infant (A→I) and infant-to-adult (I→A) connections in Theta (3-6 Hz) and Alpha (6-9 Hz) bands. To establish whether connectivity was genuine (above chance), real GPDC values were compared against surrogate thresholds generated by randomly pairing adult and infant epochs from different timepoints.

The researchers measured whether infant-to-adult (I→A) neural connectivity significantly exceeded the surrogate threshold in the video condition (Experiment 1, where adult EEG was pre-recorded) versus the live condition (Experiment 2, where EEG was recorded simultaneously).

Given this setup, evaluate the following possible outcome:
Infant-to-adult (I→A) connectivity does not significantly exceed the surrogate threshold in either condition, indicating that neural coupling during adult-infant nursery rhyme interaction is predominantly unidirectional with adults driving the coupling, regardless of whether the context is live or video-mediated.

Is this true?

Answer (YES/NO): NO